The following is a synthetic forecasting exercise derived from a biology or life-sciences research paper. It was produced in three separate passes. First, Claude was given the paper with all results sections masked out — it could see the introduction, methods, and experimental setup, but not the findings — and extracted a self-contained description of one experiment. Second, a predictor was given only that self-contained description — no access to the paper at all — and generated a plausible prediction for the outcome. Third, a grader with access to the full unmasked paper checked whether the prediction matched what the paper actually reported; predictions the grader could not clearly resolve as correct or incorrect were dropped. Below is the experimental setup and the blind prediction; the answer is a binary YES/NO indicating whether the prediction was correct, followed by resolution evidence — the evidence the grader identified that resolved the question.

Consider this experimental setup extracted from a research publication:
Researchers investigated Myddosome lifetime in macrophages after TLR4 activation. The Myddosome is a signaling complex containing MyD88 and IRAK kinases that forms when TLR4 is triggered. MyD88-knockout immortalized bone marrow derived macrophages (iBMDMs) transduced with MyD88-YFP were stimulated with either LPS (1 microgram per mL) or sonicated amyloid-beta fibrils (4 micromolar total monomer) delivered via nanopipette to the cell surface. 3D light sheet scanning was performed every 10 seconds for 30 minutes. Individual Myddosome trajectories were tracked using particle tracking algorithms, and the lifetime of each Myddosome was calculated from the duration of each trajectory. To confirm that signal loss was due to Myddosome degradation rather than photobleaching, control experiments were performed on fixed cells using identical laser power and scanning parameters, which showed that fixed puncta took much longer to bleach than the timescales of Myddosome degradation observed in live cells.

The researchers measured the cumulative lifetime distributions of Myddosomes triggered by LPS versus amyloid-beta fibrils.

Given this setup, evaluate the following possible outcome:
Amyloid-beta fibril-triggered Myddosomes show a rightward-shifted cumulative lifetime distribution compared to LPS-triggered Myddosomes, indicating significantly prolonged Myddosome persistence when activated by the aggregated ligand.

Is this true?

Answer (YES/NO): YES